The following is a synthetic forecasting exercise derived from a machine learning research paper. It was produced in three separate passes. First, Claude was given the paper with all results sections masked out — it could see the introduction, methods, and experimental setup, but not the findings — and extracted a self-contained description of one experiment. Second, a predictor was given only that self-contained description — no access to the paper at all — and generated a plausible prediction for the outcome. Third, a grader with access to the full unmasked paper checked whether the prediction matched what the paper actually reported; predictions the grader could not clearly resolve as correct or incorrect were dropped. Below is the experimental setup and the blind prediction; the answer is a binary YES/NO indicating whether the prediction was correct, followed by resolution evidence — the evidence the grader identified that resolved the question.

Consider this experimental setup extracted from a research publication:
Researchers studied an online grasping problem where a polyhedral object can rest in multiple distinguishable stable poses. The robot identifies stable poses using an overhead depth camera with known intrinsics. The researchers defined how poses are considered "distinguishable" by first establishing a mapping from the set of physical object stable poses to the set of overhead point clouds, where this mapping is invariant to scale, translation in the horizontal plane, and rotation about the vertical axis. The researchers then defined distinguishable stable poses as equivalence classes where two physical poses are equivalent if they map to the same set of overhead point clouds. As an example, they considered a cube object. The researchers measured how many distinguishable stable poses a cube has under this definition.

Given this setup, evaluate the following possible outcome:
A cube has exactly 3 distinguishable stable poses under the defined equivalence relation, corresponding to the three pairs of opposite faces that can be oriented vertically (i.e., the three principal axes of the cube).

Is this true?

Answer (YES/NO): NO